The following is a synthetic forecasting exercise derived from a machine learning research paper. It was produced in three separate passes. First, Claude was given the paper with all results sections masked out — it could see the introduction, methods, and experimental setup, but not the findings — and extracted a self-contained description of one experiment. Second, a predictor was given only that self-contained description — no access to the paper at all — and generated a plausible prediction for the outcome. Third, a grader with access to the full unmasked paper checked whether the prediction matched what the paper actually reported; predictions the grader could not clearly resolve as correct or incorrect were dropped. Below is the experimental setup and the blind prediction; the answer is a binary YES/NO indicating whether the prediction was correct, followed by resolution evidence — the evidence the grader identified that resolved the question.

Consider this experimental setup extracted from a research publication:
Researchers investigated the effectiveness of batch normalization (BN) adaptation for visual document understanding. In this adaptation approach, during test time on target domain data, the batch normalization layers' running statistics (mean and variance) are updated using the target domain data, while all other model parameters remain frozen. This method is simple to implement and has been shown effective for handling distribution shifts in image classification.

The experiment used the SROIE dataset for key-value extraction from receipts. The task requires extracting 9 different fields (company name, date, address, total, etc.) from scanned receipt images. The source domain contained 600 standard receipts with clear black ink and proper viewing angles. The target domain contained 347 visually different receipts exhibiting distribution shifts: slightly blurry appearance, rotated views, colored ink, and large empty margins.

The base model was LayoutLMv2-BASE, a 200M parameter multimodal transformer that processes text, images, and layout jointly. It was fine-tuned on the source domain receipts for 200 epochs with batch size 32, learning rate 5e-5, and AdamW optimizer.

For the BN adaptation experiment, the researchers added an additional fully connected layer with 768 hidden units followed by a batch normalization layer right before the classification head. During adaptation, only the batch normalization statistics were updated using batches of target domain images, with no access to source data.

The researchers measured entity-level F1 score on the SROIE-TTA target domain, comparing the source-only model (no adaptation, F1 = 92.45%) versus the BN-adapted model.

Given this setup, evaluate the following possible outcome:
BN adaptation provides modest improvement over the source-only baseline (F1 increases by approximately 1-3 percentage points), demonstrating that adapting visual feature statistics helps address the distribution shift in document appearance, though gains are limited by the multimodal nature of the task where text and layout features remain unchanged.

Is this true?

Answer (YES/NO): NO